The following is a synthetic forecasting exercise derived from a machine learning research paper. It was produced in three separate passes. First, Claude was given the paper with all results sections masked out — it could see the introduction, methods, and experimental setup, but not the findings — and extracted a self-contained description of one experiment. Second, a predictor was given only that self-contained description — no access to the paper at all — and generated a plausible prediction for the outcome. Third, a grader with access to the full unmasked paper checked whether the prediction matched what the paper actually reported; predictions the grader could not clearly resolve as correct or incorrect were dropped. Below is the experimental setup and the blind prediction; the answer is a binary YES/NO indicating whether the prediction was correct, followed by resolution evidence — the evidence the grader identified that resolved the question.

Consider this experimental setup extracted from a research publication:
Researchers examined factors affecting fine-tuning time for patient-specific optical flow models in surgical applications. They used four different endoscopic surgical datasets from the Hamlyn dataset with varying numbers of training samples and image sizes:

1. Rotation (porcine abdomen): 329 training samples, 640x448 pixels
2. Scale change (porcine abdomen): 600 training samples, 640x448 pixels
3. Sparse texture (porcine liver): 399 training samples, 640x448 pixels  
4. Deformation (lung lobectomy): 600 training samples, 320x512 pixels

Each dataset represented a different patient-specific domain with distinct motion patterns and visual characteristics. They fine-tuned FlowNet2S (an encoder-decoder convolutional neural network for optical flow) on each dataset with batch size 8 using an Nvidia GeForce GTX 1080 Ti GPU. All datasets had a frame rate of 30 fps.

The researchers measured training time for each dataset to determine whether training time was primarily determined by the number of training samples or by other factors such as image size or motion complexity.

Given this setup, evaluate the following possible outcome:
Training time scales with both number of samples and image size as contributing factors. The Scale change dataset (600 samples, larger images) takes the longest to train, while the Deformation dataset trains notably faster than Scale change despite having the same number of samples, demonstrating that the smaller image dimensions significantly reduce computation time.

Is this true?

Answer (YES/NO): YES